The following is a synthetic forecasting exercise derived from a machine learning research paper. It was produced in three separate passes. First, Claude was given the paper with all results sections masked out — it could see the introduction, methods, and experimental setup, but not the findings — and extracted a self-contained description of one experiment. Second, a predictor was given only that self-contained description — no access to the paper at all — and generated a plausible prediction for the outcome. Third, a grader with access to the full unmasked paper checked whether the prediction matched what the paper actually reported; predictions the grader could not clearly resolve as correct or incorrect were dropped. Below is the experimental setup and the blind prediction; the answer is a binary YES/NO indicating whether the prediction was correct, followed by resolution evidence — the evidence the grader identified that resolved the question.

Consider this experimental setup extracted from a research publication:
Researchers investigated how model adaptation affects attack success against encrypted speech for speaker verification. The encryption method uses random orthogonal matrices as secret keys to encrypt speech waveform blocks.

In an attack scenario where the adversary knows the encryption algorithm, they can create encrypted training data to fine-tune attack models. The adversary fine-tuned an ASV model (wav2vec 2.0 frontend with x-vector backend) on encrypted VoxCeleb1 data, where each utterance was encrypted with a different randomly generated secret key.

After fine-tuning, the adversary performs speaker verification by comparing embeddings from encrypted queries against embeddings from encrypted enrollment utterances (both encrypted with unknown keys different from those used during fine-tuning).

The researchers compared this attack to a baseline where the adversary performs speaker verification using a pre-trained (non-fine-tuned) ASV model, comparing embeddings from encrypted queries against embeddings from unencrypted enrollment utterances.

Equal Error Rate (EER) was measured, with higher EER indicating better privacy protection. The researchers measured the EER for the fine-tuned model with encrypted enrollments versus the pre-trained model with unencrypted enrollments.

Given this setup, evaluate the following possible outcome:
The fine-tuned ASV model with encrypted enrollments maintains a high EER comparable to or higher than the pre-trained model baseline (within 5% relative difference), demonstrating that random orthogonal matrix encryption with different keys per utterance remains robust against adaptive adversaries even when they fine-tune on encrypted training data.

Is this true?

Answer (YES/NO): NO